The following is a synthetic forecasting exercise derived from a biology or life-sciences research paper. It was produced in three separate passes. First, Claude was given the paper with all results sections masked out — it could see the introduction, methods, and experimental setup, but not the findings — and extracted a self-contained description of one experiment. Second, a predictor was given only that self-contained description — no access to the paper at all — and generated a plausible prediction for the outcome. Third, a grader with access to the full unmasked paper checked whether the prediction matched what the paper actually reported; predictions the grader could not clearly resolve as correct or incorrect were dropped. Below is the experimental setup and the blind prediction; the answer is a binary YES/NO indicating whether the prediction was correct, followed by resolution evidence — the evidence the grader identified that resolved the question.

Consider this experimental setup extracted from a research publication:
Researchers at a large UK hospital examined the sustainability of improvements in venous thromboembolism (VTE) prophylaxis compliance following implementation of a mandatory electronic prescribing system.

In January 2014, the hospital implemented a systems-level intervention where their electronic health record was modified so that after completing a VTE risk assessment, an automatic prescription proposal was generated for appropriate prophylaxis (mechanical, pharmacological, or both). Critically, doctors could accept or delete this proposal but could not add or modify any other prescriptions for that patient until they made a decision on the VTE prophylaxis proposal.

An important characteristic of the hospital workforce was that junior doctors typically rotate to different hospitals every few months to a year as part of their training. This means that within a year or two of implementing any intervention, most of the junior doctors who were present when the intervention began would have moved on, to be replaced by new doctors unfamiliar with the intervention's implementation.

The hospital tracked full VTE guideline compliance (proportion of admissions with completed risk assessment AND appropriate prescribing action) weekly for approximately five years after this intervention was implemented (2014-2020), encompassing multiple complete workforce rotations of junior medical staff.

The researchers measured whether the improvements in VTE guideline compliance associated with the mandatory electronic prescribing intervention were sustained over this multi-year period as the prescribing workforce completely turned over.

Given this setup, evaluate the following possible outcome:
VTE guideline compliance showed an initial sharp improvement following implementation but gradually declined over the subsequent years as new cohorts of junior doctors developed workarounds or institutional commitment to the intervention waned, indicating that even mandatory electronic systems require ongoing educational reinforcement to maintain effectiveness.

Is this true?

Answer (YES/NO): NO